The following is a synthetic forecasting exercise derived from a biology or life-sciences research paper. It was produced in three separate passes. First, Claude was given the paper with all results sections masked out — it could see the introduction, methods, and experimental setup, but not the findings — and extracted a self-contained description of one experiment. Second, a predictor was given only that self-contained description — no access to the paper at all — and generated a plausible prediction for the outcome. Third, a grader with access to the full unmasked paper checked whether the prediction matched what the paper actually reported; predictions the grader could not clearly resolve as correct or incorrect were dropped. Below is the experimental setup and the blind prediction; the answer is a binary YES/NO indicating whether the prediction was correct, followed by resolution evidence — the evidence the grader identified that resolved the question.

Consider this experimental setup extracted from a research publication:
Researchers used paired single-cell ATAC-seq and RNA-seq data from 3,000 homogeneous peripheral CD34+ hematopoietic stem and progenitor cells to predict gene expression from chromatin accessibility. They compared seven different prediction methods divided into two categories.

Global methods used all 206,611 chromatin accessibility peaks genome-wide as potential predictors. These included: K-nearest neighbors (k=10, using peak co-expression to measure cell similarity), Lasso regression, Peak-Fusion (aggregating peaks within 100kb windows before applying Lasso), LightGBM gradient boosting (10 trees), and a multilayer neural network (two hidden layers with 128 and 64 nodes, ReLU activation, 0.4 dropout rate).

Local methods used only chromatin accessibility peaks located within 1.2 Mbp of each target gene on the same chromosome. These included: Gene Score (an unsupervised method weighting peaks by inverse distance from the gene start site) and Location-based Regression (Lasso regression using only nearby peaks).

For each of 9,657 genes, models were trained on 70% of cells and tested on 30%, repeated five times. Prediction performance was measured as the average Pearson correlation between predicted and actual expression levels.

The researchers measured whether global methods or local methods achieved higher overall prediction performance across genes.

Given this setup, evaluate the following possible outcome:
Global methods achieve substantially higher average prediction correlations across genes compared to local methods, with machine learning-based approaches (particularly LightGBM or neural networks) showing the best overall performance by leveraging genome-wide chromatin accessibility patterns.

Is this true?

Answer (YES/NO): YES